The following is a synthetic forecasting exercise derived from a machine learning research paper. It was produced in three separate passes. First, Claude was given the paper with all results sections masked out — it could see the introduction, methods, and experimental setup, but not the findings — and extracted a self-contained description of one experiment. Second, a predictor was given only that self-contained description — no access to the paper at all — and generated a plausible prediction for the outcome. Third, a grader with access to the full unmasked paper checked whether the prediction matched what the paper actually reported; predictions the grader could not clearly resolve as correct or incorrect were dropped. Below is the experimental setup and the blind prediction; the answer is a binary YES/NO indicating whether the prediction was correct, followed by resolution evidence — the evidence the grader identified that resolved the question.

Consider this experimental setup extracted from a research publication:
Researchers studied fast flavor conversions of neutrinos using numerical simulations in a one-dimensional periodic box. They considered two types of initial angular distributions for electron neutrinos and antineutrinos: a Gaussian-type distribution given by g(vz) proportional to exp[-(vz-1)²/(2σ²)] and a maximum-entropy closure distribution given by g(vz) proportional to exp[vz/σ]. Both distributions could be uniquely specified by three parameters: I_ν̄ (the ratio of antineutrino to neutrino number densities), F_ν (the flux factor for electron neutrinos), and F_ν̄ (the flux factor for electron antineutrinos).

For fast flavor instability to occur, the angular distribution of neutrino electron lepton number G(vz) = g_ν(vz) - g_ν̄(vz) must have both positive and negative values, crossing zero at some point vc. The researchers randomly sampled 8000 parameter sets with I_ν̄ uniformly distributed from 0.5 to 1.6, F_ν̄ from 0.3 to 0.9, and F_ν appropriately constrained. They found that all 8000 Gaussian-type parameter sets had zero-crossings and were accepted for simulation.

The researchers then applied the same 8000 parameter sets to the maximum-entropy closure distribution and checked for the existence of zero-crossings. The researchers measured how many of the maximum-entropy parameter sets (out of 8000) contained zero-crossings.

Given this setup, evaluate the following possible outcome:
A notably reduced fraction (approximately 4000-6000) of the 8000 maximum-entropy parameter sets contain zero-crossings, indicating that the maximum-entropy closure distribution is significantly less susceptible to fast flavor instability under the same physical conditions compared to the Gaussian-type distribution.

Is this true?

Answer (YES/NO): NO